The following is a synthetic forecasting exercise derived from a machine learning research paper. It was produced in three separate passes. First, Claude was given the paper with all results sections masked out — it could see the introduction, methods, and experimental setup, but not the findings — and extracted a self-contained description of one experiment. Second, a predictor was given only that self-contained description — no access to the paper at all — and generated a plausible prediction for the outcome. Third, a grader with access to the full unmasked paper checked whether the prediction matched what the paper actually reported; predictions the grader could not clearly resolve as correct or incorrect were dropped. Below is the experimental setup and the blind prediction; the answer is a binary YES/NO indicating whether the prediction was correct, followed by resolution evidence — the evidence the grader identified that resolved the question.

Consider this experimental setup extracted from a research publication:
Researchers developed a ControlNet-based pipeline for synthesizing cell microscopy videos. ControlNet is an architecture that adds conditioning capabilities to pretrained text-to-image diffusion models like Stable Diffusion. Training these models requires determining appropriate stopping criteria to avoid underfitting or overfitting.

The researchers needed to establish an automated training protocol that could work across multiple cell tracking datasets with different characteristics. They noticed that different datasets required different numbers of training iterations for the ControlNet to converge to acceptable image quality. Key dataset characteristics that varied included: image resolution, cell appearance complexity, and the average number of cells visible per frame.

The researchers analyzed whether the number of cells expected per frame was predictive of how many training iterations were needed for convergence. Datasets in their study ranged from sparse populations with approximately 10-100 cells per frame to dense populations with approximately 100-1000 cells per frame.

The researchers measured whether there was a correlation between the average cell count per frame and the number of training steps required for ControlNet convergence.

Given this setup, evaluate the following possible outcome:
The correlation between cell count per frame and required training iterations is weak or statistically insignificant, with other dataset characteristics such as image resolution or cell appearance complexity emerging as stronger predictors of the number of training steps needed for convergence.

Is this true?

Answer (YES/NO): NO